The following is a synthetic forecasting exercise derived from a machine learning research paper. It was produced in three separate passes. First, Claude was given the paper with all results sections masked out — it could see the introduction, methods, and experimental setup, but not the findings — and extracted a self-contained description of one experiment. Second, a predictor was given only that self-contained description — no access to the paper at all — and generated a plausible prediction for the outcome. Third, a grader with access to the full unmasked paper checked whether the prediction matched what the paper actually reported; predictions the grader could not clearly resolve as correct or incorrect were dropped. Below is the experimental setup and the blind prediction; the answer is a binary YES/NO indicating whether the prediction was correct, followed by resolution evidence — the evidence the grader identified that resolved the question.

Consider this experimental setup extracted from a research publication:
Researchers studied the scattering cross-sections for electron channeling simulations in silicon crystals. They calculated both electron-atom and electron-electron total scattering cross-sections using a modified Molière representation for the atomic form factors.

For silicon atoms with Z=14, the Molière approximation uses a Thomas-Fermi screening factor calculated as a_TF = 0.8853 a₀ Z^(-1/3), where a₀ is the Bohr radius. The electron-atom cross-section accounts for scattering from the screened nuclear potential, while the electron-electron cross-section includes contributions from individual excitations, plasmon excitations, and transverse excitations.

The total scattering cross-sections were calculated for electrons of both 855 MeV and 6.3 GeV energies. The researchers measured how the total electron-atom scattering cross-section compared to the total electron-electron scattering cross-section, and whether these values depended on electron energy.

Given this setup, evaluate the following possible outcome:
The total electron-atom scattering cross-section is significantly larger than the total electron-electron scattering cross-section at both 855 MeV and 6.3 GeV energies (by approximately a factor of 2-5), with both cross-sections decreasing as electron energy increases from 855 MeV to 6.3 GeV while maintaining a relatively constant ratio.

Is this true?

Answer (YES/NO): NO